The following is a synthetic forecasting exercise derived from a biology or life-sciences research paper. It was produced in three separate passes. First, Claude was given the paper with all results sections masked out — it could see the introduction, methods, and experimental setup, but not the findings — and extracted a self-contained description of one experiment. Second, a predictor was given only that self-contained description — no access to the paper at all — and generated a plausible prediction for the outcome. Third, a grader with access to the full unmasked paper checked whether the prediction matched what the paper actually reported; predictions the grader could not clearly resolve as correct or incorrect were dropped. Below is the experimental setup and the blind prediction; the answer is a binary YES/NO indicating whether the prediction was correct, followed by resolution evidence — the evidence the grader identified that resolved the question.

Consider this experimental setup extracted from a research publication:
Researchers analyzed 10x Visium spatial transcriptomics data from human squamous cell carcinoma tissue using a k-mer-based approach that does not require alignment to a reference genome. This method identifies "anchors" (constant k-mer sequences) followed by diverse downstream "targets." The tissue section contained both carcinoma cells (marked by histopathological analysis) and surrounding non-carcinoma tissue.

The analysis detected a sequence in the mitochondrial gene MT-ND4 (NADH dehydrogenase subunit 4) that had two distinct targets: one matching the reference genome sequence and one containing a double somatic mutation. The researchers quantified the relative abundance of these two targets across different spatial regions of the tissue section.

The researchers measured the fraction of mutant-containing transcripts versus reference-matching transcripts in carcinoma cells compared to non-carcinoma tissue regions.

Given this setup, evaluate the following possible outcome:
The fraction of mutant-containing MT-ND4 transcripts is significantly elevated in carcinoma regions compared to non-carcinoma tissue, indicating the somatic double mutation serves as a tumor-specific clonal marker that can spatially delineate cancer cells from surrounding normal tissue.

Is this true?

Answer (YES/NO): YES